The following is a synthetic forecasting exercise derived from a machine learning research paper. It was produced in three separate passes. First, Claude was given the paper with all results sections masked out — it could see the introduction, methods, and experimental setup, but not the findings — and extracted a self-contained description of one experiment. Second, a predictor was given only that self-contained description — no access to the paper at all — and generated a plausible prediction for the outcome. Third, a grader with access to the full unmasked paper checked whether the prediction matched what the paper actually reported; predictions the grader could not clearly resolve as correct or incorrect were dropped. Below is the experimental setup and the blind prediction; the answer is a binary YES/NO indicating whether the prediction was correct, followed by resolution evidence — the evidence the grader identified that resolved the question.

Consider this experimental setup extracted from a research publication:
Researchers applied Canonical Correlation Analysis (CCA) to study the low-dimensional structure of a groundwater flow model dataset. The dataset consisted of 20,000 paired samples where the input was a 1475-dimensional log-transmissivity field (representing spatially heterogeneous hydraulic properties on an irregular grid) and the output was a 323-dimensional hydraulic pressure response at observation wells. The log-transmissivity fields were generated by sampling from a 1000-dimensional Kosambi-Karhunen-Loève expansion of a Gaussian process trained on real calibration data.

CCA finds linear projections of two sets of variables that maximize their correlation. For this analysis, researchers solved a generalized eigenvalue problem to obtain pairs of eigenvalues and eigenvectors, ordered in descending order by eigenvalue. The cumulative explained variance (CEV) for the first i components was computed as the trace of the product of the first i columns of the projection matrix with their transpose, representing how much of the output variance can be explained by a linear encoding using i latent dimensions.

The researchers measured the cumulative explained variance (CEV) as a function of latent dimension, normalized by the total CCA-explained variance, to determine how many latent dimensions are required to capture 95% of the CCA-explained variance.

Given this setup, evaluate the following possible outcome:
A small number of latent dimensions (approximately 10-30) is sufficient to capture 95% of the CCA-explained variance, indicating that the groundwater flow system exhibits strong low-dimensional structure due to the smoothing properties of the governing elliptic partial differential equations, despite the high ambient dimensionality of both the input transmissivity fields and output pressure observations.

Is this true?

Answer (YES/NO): NO